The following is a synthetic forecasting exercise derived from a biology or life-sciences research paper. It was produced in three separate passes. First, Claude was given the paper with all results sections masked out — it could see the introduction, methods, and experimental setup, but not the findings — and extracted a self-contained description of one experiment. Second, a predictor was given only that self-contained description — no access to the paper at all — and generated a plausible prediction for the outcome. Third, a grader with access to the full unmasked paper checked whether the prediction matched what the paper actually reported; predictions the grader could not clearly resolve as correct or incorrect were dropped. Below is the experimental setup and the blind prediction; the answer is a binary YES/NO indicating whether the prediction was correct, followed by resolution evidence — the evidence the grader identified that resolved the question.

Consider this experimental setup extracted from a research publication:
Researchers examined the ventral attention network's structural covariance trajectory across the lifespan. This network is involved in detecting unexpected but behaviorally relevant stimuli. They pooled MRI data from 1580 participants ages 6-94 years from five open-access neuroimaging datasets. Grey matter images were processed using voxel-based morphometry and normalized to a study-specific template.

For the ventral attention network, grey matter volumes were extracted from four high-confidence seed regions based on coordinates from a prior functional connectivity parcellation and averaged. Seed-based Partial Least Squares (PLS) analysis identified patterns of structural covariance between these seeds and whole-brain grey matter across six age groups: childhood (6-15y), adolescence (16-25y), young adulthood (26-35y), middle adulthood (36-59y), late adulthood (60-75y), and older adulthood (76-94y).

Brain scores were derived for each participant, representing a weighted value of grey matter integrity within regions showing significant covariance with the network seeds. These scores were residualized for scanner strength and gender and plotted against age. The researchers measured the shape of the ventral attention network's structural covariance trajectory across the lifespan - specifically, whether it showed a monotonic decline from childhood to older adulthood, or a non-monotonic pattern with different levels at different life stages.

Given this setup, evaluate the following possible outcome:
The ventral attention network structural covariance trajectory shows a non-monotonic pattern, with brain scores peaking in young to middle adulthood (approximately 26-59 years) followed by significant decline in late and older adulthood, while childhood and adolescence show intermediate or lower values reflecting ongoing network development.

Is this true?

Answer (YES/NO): NO